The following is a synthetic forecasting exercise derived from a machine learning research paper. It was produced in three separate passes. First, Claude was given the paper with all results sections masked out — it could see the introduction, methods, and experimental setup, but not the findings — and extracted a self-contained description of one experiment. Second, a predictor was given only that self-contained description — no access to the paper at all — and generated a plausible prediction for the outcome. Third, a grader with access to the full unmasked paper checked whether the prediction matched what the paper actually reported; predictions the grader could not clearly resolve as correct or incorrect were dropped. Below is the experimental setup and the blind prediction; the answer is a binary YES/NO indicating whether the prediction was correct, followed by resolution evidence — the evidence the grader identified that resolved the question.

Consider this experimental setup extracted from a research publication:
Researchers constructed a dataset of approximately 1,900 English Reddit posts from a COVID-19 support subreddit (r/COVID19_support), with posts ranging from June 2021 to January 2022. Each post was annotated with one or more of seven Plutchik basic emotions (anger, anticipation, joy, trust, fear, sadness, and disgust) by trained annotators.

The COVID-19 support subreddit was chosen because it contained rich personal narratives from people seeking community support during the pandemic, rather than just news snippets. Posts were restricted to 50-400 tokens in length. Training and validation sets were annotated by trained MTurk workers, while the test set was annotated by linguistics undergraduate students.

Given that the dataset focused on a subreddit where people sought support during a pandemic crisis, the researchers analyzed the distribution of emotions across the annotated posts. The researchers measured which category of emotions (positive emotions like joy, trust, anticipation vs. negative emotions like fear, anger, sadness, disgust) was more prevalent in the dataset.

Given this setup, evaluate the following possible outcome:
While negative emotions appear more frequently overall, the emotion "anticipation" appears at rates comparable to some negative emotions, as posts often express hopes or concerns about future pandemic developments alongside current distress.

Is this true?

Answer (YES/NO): YES